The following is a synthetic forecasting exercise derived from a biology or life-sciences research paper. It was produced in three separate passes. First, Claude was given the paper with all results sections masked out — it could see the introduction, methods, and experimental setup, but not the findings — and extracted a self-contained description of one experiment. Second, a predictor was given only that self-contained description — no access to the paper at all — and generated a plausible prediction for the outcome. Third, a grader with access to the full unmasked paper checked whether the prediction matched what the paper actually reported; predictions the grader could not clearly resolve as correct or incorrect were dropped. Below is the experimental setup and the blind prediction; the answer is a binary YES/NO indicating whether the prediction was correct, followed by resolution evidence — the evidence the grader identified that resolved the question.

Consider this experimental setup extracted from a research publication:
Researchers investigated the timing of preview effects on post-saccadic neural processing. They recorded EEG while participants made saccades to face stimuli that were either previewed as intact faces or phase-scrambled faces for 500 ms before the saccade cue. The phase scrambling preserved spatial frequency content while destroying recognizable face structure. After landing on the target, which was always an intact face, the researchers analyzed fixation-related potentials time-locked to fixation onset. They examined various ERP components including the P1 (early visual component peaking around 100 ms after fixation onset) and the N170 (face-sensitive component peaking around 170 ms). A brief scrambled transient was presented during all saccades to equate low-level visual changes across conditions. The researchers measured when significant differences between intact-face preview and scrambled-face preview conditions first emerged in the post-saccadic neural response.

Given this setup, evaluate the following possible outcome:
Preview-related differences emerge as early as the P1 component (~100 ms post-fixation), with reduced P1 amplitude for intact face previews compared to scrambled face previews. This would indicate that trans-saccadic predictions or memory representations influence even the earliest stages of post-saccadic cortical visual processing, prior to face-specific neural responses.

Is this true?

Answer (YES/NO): NO